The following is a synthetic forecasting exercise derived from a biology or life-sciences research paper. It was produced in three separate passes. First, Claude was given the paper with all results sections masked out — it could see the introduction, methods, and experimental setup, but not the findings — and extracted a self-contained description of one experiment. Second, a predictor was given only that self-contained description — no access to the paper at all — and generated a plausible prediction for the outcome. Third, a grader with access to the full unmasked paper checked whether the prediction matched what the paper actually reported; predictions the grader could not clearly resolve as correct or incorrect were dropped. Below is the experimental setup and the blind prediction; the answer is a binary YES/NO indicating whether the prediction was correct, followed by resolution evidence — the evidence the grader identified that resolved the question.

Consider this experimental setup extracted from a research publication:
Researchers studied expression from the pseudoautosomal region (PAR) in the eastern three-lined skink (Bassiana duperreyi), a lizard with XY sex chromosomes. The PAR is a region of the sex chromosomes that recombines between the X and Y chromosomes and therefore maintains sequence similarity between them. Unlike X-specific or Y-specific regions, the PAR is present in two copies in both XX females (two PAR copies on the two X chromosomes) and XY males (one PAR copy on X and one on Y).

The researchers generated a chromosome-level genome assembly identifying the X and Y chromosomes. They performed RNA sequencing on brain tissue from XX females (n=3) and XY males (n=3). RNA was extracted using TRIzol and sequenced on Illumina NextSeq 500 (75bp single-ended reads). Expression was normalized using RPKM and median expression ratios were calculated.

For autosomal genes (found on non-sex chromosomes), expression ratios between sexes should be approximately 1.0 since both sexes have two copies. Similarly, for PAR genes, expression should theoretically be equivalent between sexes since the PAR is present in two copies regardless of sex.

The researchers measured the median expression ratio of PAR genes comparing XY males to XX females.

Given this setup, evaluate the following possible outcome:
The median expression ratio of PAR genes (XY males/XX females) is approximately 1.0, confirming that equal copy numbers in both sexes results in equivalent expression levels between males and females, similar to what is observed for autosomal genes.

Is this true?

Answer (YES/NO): YES